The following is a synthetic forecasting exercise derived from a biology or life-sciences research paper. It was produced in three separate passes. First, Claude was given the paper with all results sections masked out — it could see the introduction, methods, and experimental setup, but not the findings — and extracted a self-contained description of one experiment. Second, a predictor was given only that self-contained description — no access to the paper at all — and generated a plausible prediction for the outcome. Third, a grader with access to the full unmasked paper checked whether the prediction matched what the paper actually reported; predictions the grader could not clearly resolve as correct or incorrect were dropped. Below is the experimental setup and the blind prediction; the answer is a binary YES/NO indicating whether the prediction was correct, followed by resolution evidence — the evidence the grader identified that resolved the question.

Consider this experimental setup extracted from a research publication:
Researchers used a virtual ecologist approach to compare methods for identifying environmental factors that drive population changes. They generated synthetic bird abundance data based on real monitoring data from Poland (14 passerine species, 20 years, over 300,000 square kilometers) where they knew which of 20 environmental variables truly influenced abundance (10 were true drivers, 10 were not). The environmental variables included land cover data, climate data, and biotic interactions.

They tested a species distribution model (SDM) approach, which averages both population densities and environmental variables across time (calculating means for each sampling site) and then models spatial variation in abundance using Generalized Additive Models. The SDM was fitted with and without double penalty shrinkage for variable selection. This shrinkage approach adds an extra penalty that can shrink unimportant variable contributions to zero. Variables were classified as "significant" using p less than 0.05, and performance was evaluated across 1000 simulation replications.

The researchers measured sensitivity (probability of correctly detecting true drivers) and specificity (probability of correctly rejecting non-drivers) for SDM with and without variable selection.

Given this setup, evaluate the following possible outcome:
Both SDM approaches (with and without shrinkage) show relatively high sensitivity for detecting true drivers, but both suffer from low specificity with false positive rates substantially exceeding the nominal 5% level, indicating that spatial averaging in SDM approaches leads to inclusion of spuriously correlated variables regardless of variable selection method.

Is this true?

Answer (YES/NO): YES